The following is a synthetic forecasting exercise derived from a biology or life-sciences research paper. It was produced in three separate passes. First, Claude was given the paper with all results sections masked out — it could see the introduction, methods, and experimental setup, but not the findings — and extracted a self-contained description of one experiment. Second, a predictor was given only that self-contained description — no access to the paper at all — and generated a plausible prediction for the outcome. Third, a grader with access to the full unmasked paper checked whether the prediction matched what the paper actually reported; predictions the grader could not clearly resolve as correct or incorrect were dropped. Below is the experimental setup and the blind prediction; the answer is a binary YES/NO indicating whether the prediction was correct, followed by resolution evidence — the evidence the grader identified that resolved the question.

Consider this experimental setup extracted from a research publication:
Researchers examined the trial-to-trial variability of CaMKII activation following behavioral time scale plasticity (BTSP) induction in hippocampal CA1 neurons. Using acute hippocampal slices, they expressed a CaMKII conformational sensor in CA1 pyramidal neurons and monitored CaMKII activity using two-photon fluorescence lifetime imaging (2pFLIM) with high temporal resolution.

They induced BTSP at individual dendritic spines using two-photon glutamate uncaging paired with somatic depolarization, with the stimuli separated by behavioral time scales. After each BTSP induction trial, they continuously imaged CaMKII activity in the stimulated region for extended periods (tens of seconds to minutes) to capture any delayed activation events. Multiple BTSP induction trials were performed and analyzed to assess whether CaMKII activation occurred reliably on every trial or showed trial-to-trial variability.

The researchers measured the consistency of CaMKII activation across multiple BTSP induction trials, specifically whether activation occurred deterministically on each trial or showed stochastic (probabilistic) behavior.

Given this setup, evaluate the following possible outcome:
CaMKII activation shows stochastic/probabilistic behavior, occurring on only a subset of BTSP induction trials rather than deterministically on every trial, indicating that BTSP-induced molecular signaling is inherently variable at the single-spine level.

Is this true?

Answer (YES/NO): YES